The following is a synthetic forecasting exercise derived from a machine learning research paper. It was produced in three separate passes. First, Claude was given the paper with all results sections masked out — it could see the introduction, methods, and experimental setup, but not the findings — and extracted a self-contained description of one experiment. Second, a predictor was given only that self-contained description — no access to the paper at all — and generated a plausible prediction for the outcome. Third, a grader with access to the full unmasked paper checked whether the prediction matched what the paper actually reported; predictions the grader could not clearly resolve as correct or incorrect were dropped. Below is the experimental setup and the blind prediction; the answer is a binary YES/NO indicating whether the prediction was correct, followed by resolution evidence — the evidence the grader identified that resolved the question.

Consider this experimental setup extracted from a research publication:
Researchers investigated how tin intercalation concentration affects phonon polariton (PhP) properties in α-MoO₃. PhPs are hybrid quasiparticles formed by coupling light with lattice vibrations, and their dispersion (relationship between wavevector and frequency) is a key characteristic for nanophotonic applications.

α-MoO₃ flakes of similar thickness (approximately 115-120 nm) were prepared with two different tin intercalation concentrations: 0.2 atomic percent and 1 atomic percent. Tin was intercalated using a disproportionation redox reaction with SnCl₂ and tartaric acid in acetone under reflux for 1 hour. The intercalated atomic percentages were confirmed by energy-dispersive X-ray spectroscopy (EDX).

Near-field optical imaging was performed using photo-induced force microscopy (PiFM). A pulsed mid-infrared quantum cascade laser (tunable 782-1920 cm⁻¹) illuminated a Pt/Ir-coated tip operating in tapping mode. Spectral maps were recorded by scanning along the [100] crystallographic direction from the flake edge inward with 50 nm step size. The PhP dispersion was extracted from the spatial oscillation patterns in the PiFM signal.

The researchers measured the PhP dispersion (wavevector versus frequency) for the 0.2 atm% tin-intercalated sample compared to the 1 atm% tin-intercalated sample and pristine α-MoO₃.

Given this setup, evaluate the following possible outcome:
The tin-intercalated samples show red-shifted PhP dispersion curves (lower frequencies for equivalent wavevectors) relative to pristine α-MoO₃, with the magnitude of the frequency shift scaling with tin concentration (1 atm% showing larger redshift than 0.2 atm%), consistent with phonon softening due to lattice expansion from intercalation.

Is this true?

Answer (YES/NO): NO